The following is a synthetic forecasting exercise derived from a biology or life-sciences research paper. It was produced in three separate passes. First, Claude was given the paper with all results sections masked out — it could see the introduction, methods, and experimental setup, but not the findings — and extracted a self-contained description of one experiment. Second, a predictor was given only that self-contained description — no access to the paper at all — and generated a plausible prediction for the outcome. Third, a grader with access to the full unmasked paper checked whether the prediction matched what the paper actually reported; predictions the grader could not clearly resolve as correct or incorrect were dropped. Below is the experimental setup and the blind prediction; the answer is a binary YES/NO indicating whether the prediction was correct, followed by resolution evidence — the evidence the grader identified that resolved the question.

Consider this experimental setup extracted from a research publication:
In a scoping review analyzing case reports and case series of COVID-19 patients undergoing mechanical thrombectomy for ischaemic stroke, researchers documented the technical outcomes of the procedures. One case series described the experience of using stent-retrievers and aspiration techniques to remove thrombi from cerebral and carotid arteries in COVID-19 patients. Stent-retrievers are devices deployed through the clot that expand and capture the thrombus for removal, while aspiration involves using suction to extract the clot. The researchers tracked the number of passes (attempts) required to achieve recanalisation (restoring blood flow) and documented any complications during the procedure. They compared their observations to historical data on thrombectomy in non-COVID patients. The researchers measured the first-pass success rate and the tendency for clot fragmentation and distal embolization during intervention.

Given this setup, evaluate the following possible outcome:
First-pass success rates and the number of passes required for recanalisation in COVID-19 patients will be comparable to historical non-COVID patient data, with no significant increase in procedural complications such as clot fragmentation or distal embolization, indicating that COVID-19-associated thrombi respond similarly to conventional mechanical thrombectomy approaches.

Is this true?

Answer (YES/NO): NO